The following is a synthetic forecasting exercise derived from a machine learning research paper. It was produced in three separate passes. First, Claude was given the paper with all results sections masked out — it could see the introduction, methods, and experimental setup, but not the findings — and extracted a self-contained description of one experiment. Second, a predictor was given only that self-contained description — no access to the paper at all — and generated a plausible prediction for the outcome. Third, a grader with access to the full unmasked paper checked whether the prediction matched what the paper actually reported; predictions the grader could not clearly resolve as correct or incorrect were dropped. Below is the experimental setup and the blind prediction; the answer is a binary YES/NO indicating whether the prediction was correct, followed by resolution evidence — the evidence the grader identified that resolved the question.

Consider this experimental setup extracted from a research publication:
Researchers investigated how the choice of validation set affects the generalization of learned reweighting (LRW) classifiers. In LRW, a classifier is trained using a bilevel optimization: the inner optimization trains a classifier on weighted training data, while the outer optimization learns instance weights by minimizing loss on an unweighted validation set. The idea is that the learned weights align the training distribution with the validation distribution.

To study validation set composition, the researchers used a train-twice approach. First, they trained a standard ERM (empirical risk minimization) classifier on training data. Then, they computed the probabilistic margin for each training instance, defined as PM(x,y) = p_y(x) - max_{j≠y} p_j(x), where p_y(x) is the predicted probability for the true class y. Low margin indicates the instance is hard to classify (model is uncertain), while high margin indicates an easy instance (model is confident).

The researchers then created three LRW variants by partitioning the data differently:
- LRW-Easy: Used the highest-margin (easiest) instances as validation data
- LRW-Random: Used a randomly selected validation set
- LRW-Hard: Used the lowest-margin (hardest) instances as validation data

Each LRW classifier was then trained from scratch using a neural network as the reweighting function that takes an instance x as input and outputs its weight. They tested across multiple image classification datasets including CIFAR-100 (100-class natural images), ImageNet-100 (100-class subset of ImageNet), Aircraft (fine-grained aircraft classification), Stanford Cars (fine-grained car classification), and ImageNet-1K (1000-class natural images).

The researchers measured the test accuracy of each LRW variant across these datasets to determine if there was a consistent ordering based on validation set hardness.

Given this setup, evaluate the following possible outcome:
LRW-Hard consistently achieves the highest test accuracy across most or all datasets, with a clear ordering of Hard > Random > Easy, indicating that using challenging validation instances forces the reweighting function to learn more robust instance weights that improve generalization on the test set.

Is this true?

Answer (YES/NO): YES